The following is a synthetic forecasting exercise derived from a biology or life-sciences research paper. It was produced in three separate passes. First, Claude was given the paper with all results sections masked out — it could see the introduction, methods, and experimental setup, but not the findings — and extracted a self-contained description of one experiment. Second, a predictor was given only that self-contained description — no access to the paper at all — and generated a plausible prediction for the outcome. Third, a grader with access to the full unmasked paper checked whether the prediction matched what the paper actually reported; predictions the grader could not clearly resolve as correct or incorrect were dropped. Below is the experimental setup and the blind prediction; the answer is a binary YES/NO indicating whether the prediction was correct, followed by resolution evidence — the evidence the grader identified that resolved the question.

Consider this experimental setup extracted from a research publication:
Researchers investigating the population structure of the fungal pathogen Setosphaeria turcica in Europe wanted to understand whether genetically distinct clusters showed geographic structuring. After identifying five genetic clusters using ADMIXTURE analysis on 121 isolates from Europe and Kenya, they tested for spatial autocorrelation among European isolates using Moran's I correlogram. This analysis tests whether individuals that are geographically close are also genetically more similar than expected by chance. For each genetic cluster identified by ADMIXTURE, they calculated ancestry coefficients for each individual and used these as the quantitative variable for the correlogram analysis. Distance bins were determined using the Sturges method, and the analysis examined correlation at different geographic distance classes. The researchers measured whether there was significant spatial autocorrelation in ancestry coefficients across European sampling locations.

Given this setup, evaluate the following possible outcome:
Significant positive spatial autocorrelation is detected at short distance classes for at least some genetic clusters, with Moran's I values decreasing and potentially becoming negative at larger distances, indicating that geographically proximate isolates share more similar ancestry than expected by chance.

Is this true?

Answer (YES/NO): YES